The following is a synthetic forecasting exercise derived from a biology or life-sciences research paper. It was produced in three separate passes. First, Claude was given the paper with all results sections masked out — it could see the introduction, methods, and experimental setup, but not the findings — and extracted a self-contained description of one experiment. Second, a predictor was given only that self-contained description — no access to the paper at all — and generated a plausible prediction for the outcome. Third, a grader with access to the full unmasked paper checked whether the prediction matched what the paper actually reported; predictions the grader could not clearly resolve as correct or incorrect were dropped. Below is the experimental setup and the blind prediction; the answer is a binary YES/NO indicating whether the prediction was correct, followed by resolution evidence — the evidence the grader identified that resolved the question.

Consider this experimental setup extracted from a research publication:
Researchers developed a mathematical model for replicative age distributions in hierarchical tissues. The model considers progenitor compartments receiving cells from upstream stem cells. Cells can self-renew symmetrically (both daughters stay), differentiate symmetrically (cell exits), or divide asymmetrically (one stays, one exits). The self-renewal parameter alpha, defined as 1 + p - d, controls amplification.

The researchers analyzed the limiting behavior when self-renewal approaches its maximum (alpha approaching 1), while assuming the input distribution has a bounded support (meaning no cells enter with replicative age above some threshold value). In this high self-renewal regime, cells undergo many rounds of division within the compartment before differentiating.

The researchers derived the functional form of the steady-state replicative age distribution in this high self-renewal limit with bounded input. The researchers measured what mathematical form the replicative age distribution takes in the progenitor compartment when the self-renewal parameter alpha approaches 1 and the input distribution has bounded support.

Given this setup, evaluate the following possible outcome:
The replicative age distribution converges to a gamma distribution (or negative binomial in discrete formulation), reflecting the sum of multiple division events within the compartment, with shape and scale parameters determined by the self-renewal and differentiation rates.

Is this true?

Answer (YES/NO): NO